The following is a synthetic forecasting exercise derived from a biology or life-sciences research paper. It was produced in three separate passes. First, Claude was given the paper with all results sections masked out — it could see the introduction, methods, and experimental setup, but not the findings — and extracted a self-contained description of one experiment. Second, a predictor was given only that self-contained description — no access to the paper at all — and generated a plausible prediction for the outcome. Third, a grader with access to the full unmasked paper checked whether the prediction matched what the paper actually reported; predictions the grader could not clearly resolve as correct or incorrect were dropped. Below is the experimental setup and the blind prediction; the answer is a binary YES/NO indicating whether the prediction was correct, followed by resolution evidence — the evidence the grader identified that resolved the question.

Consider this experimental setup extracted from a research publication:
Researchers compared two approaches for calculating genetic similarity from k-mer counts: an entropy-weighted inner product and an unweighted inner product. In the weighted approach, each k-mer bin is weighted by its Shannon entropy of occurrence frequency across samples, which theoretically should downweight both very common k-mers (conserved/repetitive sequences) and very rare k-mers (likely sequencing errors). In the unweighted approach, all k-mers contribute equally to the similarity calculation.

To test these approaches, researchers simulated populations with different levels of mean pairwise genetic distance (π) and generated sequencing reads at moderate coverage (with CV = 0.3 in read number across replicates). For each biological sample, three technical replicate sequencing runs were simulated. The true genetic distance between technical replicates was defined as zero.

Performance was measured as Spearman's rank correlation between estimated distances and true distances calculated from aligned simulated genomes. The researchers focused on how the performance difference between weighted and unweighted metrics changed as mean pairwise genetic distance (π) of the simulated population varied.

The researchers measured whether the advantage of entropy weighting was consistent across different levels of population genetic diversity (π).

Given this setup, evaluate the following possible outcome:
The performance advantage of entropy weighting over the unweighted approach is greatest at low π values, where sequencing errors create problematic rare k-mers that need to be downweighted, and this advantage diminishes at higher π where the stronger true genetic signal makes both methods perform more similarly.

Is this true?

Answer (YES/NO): YES